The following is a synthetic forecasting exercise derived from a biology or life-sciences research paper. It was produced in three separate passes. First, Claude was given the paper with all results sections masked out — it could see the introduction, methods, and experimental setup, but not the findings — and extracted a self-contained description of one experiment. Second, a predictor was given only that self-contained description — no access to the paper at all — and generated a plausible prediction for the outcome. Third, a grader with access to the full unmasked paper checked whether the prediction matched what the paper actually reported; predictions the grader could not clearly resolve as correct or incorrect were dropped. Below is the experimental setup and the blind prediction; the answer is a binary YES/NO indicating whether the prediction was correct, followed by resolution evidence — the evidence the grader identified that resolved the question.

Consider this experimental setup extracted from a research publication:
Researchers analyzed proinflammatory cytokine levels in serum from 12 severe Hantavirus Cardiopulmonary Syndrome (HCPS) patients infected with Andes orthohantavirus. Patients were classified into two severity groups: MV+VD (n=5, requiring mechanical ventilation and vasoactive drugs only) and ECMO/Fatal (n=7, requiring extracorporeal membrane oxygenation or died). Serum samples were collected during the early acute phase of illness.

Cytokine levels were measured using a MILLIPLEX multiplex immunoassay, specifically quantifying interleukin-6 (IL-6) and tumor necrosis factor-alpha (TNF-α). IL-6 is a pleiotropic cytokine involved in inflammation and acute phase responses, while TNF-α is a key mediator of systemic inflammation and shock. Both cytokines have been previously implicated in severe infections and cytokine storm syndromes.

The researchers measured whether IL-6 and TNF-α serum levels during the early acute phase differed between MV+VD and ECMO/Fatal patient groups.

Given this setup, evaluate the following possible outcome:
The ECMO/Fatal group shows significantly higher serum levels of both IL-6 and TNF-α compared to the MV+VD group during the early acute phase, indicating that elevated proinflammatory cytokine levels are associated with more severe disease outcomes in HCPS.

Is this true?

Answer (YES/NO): YES